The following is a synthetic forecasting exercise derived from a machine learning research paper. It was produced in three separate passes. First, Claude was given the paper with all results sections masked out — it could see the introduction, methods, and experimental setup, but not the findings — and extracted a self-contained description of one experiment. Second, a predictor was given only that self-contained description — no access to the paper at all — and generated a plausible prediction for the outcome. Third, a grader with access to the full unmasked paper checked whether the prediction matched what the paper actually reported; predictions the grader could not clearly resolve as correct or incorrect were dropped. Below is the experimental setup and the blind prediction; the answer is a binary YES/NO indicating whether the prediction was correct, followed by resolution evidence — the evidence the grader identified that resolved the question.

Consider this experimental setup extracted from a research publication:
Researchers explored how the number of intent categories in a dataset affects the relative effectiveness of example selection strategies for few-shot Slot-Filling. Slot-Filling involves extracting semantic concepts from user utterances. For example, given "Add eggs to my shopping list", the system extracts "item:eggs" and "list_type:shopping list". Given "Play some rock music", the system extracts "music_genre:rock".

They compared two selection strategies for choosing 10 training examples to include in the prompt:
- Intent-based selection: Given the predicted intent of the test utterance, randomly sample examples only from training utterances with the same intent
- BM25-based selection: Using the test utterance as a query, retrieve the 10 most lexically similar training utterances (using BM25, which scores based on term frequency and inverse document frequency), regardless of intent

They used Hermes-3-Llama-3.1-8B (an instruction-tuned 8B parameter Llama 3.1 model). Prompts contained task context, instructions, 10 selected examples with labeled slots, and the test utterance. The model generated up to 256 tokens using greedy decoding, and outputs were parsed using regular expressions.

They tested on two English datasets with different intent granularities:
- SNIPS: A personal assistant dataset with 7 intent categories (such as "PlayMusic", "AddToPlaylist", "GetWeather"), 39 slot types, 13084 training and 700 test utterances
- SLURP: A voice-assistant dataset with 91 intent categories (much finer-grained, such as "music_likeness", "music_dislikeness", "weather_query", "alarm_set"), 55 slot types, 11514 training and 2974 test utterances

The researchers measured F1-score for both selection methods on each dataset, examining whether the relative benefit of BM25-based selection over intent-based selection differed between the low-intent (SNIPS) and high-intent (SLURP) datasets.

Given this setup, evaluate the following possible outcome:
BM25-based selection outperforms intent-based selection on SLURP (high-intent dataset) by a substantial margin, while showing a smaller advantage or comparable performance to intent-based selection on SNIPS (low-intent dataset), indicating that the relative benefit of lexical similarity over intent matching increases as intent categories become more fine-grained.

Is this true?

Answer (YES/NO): YES